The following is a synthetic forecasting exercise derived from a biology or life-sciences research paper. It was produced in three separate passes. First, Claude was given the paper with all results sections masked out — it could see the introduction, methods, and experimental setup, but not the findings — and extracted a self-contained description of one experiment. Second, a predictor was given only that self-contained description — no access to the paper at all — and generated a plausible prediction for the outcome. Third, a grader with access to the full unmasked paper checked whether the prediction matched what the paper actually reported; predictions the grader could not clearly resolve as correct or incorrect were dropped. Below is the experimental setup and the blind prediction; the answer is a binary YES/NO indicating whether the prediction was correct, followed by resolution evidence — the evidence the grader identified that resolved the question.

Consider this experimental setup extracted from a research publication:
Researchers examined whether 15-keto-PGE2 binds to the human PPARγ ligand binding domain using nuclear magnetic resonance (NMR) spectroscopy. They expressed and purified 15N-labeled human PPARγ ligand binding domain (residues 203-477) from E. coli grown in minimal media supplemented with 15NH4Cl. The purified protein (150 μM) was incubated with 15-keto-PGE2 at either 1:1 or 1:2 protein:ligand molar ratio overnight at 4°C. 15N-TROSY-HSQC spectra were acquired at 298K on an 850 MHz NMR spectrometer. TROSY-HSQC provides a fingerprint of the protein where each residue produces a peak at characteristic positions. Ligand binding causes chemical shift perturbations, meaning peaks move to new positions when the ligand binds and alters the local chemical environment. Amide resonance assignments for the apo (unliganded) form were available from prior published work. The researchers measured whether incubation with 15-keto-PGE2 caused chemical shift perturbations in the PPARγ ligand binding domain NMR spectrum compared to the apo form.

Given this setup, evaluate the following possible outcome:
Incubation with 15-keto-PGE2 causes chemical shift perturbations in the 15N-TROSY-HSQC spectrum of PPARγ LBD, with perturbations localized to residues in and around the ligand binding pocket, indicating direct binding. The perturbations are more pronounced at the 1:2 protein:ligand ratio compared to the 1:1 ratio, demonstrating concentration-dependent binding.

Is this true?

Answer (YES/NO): NO